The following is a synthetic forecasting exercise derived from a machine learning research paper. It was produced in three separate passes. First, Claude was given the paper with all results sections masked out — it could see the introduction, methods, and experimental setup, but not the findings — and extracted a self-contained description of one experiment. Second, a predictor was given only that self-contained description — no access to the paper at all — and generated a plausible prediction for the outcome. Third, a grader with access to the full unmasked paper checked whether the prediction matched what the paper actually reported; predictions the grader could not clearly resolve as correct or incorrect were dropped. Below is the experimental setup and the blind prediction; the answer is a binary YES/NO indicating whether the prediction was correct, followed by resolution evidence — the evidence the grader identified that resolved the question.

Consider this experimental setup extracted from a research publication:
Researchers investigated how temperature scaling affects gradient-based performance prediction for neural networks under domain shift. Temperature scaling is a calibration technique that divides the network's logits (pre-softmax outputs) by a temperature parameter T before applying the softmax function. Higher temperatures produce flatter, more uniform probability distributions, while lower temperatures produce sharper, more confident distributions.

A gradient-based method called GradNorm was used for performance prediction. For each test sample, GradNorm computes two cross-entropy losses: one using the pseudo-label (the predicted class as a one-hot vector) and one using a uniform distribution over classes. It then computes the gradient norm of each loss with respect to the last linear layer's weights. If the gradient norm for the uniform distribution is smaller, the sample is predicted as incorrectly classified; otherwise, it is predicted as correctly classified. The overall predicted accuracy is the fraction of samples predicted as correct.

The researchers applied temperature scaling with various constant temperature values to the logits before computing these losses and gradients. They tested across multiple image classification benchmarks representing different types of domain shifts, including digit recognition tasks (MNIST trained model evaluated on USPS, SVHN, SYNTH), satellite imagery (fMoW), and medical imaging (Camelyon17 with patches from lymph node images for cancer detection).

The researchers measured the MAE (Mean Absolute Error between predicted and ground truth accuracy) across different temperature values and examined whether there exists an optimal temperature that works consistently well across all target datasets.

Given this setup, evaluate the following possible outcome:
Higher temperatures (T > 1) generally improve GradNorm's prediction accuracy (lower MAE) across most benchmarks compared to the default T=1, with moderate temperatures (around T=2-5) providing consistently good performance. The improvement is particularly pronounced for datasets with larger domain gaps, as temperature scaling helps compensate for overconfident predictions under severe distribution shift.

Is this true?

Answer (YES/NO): NO